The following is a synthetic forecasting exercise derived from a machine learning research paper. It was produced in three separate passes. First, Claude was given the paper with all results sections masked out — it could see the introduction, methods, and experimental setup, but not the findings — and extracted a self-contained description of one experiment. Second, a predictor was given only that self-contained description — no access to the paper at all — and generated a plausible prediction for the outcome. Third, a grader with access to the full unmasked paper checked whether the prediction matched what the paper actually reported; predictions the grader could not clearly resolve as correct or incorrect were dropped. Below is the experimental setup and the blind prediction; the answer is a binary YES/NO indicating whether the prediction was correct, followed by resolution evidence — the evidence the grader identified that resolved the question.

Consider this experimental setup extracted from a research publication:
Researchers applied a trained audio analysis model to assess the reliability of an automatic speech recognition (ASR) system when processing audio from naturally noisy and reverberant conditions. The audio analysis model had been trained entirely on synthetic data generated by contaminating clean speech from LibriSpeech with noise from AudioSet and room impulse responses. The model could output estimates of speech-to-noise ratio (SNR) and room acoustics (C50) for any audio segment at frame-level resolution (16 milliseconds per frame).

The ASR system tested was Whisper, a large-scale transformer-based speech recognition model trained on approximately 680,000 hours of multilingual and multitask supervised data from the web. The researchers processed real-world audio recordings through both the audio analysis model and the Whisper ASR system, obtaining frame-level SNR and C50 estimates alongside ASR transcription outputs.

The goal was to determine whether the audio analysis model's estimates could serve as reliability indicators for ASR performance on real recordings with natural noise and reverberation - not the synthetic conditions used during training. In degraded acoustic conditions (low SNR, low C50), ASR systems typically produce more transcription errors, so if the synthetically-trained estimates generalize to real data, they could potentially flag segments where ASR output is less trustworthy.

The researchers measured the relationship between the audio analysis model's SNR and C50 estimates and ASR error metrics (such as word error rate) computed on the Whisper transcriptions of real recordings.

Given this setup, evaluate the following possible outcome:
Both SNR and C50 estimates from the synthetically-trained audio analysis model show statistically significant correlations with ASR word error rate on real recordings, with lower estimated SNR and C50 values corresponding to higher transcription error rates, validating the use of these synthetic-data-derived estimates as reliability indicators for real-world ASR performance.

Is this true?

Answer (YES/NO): NO